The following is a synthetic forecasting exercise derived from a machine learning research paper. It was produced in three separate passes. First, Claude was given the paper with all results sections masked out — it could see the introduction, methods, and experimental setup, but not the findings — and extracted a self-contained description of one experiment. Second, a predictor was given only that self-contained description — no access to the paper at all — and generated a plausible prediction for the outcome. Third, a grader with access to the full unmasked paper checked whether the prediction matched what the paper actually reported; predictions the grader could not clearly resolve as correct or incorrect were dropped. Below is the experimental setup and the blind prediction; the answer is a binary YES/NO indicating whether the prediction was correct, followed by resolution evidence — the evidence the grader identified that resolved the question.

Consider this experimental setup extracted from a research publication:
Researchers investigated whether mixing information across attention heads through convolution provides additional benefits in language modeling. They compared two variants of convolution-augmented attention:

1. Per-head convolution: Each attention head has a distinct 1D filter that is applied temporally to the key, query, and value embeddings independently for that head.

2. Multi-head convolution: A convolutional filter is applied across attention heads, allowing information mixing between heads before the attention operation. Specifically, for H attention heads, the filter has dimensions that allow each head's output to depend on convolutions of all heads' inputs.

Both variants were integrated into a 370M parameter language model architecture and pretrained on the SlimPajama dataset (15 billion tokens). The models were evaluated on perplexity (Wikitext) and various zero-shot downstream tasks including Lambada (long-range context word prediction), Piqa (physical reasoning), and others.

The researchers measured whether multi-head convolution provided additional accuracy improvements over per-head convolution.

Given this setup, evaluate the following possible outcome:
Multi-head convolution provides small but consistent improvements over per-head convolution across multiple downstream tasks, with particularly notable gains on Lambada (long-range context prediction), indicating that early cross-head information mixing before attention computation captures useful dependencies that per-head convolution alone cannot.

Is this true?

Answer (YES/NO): NO